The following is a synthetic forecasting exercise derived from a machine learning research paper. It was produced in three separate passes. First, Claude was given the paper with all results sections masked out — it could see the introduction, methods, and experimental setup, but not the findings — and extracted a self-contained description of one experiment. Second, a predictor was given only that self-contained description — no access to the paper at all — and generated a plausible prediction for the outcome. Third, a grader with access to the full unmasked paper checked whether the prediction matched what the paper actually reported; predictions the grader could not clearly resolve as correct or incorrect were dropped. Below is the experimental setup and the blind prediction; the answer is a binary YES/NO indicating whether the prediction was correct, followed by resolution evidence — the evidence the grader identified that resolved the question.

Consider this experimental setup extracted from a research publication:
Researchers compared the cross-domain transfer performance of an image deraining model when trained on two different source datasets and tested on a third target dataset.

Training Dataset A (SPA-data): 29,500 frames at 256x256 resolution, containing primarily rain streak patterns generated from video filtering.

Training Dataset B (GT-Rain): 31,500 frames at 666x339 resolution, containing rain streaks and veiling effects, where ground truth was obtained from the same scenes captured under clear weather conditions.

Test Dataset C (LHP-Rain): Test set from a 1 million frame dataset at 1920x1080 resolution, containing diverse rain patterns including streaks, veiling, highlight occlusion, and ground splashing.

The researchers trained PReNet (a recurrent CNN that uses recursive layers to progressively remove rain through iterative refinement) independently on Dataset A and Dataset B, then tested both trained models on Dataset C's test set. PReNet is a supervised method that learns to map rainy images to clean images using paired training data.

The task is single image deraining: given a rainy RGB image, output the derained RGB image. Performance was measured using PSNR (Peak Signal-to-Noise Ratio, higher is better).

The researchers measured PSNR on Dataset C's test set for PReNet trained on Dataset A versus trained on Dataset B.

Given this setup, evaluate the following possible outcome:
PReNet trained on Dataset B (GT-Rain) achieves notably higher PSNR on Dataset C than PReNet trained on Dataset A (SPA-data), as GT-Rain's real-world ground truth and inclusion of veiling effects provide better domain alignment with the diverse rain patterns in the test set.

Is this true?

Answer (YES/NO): NO